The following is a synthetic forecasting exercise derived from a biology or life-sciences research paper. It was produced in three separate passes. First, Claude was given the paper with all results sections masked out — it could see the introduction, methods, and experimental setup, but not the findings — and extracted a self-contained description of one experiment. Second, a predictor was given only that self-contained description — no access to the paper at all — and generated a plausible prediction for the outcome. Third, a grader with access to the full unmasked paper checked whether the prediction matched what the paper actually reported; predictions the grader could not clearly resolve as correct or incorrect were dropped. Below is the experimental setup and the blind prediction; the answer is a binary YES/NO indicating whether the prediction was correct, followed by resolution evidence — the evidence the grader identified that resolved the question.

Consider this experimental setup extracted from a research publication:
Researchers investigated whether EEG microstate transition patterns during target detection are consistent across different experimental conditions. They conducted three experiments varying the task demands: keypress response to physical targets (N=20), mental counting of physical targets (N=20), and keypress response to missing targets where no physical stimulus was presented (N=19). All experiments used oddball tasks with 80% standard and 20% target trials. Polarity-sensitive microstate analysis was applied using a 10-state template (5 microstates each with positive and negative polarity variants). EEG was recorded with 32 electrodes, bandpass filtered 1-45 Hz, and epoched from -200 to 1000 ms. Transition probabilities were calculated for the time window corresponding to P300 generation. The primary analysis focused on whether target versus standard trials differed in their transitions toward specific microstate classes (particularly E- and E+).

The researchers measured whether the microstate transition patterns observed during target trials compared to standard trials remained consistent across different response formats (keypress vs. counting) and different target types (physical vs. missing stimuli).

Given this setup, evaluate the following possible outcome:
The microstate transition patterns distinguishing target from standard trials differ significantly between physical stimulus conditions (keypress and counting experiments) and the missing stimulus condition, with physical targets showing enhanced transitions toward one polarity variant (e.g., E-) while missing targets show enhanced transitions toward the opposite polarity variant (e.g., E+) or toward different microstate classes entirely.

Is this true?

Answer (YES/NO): NO